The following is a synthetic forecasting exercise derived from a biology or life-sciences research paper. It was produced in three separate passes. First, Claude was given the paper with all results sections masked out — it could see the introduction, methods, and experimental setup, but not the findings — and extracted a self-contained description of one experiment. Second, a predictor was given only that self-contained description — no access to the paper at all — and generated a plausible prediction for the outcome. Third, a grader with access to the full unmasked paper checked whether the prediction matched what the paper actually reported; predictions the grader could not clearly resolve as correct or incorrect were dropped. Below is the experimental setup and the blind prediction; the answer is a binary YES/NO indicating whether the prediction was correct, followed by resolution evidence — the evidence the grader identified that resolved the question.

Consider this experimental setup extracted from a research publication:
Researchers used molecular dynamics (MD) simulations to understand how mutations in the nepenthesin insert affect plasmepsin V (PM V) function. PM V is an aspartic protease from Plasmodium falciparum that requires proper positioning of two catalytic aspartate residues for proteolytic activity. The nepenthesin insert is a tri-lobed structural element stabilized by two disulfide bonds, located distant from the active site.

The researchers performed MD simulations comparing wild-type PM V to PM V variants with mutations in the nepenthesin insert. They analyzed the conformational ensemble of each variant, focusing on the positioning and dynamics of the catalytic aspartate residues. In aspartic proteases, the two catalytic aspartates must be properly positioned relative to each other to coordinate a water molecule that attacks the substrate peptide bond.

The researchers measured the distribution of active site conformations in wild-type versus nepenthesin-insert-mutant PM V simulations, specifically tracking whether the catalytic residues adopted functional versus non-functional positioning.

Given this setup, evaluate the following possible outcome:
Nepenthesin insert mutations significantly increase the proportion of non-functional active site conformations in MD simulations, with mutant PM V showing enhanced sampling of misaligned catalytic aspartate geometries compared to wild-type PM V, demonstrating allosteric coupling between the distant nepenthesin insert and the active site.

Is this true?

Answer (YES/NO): YES